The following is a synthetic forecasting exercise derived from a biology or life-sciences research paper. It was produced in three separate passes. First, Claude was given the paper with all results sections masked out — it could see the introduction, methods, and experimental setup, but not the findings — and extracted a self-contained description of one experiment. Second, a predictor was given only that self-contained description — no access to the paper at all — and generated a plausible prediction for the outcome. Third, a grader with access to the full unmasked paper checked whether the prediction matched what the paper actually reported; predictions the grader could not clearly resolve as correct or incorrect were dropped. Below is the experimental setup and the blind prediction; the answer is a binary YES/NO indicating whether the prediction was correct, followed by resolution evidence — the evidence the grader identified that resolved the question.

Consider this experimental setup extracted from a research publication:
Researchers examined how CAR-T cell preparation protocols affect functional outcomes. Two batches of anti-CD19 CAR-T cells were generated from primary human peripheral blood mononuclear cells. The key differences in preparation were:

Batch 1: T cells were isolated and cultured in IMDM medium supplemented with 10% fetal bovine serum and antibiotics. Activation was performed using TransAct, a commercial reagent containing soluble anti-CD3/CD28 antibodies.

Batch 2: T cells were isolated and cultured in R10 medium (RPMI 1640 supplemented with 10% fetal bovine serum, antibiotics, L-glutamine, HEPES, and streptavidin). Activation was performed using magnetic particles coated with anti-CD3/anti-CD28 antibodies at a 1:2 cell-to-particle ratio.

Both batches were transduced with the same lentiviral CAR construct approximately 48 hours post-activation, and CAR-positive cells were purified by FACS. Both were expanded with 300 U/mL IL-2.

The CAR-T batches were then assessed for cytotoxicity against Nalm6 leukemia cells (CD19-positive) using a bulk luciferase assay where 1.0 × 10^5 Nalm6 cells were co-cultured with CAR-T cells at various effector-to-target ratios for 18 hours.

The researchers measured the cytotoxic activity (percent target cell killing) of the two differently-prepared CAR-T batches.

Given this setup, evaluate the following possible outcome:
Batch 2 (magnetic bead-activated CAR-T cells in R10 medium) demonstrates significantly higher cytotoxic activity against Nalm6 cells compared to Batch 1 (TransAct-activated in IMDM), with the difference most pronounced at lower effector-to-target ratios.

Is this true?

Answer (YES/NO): NO